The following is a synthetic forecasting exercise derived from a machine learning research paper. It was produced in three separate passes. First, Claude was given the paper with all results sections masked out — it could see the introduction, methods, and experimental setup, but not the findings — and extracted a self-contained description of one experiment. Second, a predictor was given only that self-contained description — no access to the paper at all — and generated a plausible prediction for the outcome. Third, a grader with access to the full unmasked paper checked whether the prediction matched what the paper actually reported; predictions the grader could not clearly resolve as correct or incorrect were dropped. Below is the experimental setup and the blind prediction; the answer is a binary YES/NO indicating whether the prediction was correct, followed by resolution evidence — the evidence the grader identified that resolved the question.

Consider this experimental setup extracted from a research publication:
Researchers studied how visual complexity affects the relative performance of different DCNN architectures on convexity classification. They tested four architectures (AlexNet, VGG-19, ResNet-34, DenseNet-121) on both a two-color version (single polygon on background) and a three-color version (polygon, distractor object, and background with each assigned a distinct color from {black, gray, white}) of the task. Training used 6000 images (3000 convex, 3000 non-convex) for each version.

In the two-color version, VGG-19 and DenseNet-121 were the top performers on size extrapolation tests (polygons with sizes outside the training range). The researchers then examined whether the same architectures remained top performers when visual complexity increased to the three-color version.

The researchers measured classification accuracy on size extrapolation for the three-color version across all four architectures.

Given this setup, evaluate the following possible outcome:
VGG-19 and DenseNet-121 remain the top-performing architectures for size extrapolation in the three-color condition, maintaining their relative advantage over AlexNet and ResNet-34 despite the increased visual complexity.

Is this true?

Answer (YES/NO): NO